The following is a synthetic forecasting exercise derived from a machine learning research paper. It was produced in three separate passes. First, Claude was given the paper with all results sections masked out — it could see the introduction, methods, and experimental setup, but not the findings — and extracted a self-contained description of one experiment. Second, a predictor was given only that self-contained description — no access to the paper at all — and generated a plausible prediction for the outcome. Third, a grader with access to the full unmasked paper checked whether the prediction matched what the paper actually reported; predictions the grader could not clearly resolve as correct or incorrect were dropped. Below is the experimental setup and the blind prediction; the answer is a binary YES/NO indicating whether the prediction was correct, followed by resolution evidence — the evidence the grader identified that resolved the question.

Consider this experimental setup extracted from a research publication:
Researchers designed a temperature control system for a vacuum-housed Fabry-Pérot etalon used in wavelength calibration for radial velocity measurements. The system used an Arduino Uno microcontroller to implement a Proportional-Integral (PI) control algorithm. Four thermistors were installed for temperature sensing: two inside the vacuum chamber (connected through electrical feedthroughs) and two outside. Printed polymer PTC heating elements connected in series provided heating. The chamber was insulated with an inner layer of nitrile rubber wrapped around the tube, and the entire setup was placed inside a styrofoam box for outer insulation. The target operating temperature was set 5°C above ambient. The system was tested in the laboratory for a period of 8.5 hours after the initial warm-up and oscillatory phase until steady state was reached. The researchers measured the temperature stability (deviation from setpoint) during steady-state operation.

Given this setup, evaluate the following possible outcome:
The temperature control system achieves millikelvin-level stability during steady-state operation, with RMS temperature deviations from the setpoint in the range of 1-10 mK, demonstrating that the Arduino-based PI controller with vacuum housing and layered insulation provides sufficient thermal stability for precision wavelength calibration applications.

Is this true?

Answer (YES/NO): NO